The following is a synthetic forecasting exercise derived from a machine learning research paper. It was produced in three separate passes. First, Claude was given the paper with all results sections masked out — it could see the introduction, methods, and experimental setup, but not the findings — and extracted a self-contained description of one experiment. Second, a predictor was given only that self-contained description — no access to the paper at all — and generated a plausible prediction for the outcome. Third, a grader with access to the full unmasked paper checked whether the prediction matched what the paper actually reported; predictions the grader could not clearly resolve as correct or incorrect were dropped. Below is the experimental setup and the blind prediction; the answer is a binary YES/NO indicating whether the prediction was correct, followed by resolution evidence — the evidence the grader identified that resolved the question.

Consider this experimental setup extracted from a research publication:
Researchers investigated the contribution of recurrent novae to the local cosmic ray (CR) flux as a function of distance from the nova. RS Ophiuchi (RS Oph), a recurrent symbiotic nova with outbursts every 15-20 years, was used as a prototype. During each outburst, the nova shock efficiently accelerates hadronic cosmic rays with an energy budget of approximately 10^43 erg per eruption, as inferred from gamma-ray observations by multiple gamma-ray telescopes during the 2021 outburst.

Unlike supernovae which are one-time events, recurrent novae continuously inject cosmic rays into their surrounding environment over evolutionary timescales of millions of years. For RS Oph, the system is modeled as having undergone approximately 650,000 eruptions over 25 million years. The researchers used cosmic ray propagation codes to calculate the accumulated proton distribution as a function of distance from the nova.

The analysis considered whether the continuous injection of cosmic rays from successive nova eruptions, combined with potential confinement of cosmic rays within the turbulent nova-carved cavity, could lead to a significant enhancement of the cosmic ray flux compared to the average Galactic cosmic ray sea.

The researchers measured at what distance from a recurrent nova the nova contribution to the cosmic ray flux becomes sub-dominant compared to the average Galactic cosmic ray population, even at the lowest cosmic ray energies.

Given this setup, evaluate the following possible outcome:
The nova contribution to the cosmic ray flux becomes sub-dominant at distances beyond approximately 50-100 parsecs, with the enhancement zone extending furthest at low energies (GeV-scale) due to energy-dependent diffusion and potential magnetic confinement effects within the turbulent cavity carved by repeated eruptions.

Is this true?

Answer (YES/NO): NO